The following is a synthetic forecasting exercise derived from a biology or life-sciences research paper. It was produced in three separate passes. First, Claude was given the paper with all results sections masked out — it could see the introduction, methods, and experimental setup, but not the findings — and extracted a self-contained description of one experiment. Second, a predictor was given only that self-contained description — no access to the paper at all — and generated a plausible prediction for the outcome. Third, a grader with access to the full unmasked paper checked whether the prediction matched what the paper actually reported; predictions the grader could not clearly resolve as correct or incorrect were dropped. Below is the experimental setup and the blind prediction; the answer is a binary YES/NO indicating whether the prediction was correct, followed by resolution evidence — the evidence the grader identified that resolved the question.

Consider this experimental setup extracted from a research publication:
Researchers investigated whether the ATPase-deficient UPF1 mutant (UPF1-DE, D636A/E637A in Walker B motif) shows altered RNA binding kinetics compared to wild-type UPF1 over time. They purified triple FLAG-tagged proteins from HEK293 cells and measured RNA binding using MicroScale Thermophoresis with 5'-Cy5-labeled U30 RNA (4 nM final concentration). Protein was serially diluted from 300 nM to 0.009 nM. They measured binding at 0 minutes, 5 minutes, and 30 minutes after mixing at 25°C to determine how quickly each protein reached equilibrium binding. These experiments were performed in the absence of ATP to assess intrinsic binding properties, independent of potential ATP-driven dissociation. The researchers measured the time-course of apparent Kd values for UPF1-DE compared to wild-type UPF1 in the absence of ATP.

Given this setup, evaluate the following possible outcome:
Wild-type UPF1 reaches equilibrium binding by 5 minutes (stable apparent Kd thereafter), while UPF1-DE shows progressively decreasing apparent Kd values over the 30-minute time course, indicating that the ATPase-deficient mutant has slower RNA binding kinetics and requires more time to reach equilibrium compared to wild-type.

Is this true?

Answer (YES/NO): NO